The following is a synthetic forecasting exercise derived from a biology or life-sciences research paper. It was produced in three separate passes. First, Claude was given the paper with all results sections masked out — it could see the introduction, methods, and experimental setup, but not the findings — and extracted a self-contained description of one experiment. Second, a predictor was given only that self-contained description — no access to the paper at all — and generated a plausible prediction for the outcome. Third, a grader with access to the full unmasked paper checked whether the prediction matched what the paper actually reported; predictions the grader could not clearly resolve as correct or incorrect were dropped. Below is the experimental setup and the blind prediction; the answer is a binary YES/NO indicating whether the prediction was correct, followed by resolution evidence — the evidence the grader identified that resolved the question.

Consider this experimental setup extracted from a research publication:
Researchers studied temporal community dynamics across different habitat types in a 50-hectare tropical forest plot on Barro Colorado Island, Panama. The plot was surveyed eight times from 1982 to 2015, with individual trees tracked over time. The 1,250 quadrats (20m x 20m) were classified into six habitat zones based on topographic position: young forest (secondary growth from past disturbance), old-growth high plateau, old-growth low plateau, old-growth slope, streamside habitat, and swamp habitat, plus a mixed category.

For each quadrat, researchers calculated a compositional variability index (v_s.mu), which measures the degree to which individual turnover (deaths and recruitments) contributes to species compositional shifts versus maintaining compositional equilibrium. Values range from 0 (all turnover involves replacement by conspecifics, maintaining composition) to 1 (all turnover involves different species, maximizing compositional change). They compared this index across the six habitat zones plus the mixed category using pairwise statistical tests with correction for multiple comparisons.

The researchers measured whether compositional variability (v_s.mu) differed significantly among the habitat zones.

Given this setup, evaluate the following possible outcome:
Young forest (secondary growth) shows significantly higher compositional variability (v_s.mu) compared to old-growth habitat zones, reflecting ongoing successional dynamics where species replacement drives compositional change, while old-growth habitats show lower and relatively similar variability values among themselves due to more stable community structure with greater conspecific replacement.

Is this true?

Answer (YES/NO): NO